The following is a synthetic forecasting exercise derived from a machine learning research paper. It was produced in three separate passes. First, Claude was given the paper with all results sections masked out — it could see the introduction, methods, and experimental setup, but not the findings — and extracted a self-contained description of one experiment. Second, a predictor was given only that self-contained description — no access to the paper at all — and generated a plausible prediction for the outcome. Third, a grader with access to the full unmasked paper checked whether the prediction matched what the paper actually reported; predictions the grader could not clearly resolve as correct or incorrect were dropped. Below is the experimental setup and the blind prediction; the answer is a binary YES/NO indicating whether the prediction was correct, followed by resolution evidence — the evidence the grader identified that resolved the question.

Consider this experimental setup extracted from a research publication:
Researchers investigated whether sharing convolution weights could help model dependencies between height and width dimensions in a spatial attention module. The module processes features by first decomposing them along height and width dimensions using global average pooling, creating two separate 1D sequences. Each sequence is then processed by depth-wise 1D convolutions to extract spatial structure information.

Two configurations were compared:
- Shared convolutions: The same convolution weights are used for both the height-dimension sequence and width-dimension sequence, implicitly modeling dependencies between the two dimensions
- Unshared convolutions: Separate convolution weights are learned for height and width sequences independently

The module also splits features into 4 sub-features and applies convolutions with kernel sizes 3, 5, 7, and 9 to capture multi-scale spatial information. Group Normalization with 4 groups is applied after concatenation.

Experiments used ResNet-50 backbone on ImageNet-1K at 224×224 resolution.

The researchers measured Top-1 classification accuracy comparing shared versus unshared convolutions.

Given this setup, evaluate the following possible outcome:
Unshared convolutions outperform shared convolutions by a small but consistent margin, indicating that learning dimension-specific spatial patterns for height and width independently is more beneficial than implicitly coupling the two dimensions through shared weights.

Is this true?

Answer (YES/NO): NO